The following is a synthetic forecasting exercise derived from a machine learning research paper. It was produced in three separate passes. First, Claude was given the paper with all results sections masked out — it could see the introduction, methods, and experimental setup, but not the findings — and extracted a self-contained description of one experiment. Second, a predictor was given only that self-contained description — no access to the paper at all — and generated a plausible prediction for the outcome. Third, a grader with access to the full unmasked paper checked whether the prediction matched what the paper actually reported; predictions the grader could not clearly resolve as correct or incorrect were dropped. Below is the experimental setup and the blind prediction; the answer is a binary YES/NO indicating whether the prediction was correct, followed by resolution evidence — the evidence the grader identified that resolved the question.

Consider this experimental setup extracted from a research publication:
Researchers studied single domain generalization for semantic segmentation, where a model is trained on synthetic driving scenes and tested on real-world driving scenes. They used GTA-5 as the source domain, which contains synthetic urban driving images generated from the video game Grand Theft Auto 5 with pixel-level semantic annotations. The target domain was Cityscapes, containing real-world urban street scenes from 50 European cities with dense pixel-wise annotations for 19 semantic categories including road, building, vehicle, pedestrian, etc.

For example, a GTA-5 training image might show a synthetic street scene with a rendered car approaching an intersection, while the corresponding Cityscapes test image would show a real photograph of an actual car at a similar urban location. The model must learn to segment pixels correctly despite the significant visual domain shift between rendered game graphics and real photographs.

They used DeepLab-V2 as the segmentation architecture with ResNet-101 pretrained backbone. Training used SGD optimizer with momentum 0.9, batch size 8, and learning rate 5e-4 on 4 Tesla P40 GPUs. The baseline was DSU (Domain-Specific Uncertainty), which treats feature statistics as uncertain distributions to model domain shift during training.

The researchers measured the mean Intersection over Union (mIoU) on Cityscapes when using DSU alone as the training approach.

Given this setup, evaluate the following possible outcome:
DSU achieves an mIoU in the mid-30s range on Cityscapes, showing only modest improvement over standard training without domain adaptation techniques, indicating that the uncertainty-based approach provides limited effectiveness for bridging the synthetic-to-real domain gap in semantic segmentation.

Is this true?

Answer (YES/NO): NO